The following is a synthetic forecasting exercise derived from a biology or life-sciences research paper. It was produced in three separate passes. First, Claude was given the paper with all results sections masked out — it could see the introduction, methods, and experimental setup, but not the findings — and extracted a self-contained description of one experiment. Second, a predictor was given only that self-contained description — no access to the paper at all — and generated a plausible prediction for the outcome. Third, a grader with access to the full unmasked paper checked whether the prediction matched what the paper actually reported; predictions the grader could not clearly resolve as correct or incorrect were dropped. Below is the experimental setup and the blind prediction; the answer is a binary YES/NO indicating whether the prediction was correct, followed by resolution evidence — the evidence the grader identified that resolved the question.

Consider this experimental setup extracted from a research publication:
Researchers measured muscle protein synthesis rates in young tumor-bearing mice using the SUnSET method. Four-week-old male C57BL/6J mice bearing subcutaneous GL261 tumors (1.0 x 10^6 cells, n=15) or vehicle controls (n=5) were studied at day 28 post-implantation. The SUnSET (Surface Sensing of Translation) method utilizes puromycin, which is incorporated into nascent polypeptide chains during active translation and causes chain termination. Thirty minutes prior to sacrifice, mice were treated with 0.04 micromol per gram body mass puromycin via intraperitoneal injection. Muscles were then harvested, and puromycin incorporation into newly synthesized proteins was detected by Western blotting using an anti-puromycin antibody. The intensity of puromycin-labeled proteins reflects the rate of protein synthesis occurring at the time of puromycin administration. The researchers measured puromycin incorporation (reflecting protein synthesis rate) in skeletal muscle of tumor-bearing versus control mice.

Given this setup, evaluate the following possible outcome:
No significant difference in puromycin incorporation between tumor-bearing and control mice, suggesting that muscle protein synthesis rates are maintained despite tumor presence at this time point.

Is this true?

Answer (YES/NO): NO